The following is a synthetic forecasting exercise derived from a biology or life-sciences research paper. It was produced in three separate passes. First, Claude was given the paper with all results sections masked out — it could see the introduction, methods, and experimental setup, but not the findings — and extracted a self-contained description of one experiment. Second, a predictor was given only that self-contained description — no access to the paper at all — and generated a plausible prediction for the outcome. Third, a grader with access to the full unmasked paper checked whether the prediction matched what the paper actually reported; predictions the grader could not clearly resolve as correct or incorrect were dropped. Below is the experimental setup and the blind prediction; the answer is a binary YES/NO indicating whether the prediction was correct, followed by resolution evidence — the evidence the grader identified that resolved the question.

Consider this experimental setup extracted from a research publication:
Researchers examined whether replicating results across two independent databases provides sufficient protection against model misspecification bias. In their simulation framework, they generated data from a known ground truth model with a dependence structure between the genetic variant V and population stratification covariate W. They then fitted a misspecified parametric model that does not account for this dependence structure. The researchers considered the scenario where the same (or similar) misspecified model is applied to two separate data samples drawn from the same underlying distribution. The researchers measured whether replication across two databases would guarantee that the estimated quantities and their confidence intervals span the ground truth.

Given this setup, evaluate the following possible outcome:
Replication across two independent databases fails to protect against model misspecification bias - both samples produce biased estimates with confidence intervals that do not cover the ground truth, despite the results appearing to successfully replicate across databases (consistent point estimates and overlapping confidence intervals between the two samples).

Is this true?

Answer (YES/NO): YES